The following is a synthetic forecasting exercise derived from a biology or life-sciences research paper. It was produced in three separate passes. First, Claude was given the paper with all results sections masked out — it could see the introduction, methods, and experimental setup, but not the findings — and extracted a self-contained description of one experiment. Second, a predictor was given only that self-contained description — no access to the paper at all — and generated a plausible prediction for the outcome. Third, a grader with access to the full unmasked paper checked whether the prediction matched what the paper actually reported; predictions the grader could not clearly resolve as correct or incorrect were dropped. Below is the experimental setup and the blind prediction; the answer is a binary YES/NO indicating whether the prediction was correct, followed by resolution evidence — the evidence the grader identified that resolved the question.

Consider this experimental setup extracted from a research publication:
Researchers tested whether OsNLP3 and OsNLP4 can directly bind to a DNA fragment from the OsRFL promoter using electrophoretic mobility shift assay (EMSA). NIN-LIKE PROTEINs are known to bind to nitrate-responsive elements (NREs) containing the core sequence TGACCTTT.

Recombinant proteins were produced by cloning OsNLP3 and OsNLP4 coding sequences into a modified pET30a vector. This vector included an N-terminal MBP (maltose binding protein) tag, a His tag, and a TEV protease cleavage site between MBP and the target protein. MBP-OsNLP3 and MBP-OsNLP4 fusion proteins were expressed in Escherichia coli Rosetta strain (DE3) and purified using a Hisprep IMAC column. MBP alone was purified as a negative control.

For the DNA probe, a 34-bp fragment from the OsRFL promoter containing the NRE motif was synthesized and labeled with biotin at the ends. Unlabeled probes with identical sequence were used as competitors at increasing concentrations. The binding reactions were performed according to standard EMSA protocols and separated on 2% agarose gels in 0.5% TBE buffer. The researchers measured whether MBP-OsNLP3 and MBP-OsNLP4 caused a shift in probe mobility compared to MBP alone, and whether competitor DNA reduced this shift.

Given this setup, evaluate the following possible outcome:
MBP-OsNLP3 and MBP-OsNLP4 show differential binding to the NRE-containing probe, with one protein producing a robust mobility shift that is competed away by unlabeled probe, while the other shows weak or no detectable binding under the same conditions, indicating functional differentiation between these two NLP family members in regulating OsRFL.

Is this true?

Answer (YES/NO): NO